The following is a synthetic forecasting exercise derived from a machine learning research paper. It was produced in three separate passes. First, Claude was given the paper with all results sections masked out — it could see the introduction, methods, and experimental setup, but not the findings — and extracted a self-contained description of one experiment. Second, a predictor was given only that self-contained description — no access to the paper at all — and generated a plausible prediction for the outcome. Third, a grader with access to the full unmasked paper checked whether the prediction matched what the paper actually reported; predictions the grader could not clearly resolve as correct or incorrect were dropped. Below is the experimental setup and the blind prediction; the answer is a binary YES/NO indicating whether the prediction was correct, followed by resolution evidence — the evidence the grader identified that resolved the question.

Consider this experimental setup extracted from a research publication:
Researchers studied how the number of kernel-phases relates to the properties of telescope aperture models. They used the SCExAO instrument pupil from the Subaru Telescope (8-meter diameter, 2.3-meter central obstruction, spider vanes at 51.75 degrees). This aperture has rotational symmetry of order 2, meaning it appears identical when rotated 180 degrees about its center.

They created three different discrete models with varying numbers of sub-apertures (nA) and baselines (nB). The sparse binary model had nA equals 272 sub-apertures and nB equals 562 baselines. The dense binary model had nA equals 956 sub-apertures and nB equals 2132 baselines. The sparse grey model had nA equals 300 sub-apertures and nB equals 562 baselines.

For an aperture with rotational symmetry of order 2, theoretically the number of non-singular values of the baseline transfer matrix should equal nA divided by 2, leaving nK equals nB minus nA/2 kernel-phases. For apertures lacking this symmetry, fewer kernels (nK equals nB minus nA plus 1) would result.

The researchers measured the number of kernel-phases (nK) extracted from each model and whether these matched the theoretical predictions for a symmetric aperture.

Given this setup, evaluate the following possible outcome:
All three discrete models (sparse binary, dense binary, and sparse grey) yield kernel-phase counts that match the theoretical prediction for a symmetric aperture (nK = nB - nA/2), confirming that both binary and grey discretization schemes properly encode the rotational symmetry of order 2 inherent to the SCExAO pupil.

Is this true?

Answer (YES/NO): YES